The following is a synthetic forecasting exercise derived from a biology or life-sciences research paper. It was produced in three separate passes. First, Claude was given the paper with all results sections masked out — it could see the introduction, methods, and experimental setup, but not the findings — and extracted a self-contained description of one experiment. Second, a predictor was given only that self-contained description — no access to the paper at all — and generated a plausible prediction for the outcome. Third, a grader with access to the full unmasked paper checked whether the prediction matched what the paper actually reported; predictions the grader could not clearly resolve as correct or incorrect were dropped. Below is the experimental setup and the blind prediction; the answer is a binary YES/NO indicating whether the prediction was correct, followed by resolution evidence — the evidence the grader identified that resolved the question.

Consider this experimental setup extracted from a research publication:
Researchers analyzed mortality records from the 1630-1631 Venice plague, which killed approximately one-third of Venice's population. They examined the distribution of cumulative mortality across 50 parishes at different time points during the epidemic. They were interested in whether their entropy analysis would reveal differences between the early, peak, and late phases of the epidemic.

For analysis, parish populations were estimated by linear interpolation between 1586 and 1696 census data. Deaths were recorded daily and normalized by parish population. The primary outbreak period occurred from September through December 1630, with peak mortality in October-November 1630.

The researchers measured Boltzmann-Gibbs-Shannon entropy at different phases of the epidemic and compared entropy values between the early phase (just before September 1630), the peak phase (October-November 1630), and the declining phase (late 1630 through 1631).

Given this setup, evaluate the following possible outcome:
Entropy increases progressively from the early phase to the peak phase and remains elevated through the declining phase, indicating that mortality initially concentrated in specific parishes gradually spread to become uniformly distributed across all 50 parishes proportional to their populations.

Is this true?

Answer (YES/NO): YES